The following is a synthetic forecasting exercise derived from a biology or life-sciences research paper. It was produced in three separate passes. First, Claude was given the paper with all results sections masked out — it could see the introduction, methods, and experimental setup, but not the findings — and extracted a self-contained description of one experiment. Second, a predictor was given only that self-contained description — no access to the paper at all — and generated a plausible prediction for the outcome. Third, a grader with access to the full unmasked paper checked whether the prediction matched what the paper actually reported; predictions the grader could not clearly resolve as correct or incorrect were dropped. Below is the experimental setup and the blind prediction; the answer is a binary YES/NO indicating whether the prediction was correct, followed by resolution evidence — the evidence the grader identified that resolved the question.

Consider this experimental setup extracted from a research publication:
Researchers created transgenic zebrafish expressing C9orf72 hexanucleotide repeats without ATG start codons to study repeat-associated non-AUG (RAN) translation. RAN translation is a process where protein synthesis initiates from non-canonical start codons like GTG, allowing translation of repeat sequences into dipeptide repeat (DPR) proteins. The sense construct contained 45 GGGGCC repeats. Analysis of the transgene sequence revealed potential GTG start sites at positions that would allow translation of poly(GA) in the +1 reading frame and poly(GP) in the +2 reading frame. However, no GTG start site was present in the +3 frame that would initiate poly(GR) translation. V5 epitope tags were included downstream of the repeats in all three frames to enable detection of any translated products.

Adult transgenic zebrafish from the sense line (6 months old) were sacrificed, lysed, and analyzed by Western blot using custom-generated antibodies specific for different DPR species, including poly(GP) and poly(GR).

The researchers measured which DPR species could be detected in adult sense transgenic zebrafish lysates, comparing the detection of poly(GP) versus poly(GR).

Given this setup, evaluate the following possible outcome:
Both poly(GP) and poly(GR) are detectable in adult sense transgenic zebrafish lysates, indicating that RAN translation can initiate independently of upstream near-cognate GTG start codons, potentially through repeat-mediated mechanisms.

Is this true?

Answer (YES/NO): YES